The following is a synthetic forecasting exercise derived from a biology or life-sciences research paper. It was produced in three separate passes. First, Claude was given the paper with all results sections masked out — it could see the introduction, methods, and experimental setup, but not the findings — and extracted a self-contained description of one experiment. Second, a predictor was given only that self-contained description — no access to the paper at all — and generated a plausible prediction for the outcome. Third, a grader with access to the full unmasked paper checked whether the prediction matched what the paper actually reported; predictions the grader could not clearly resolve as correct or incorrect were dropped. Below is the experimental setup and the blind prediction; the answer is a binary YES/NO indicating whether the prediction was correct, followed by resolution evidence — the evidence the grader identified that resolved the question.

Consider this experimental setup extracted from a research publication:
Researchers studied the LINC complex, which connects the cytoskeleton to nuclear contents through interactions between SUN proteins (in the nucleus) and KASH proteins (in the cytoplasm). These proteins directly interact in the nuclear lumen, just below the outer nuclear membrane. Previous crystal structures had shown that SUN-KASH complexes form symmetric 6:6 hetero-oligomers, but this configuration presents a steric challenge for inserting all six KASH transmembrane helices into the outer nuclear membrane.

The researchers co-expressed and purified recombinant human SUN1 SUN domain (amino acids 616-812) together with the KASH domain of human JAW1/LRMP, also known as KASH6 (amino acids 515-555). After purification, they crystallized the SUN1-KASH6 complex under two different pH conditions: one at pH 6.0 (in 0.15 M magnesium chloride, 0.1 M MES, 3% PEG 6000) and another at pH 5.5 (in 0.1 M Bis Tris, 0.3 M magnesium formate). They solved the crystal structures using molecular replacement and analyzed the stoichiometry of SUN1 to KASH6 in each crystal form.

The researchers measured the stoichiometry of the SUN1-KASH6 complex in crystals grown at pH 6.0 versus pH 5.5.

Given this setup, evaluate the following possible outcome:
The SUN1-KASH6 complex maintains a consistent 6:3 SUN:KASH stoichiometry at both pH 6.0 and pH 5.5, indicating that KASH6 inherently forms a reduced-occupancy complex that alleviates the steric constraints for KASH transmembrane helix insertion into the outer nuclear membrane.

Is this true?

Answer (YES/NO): NO